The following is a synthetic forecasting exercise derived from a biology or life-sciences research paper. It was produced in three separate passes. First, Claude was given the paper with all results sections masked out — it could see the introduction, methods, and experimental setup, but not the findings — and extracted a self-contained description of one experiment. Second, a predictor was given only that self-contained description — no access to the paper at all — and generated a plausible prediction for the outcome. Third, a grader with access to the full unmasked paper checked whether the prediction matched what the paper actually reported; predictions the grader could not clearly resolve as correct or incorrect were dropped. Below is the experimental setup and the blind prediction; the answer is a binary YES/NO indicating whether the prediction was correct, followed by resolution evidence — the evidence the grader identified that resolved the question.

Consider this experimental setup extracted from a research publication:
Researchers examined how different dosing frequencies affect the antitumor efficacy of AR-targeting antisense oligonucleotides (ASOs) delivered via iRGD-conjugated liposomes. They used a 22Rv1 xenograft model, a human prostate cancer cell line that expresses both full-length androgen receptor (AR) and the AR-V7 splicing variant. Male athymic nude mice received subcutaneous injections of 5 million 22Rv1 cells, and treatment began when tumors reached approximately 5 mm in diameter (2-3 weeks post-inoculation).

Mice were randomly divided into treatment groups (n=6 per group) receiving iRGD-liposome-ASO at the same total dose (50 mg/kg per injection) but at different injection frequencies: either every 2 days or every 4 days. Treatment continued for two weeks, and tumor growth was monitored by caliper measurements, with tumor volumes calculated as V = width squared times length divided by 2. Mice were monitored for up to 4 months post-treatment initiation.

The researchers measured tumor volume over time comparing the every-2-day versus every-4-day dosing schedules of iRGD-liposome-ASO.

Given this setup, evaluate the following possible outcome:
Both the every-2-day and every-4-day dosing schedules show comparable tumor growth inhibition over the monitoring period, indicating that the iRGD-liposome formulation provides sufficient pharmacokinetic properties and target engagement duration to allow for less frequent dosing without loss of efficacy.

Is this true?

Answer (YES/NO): YES